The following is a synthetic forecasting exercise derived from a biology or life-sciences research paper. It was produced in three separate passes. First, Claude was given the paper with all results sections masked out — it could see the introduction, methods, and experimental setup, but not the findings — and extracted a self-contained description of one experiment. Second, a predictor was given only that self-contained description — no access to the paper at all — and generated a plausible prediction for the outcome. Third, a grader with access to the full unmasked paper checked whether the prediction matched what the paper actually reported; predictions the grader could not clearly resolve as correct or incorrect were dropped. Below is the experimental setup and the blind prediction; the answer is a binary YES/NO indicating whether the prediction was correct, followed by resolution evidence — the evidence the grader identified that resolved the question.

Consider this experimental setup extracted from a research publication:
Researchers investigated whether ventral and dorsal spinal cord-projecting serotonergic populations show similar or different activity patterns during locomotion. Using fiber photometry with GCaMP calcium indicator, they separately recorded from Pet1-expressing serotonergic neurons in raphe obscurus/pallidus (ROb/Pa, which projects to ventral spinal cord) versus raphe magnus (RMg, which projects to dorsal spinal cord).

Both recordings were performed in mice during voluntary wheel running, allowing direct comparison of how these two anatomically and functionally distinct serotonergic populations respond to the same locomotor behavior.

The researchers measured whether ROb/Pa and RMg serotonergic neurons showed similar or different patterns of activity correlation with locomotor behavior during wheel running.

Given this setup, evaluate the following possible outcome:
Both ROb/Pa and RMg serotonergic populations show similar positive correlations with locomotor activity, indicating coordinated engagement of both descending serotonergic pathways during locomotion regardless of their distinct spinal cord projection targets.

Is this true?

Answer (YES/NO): NO